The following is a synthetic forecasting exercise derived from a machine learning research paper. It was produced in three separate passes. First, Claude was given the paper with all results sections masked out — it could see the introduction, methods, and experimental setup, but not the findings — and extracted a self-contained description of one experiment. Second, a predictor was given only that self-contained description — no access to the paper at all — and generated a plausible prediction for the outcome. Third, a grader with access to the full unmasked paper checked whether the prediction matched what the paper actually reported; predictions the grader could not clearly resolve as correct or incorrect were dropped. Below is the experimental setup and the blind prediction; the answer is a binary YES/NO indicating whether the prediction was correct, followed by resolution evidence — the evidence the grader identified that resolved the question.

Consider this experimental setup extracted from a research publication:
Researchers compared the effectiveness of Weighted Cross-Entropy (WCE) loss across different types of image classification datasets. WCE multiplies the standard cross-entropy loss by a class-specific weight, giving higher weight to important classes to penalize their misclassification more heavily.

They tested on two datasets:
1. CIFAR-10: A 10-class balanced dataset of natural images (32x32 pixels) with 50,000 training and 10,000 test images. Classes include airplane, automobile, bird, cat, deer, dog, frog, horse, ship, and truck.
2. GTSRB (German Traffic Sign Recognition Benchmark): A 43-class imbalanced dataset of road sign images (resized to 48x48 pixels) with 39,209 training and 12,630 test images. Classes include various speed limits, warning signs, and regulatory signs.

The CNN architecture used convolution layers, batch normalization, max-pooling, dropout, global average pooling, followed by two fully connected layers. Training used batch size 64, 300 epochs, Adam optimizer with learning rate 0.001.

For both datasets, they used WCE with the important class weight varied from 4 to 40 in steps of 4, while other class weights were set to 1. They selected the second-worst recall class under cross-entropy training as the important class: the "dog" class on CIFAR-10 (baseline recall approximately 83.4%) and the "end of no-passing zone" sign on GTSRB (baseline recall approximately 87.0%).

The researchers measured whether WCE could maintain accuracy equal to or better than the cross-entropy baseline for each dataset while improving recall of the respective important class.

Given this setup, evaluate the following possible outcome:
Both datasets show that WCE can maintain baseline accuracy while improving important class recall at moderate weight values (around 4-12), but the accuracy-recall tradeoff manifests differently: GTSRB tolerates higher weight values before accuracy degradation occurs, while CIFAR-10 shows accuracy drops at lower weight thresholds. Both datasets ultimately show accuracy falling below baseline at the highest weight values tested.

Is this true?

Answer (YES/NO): NO